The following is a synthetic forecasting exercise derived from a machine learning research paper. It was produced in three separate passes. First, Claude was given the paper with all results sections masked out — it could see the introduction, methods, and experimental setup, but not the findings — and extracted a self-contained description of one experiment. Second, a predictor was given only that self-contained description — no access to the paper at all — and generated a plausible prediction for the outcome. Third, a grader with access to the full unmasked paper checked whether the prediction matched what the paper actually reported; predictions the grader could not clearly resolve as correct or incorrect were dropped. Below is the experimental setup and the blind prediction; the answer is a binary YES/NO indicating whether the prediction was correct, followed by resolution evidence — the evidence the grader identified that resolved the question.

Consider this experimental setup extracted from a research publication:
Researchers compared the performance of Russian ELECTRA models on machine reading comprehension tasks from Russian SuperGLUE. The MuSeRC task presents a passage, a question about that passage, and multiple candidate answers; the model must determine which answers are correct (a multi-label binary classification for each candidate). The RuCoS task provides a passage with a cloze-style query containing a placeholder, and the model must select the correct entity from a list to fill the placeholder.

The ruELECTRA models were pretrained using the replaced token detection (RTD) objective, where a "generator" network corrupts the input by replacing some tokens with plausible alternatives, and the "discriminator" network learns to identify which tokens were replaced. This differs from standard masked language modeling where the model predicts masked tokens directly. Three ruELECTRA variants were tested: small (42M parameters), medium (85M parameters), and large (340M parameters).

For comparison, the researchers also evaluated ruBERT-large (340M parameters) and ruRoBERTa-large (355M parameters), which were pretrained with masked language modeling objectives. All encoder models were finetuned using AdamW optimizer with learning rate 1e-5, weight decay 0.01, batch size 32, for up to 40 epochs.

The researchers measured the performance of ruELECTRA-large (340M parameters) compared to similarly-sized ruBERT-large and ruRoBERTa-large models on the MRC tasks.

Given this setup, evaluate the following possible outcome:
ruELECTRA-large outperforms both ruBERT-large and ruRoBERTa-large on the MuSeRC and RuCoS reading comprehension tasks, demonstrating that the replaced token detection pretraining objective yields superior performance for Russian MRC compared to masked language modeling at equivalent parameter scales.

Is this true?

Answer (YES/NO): NO